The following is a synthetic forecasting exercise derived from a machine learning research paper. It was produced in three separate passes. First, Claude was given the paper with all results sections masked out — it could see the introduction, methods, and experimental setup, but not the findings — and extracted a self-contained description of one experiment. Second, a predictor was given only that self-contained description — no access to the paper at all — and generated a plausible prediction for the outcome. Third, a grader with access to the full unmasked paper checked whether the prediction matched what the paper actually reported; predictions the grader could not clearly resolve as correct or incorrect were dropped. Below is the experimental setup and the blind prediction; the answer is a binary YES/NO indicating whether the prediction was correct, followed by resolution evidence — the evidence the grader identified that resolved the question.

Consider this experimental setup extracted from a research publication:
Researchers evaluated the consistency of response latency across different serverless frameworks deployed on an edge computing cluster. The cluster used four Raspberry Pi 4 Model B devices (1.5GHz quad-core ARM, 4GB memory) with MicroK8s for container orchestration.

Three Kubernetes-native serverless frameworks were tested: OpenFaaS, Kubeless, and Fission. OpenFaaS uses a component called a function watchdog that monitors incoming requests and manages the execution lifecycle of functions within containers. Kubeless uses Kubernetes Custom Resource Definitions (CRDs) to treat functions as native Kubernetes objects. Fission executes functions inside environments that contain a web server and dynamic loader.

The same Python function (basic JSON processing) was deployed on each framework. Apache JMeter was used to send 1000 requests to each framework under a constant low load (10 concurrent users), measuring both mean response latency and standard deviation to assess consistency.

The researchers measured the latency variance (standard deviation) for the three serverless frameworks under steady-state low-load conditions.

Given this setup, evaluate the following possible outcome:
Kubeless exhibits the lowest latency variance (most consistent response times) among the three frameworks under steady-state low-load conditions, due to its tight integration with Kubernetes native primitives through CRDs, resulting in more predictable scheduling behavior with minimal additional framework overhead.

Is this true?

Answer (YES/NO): YES